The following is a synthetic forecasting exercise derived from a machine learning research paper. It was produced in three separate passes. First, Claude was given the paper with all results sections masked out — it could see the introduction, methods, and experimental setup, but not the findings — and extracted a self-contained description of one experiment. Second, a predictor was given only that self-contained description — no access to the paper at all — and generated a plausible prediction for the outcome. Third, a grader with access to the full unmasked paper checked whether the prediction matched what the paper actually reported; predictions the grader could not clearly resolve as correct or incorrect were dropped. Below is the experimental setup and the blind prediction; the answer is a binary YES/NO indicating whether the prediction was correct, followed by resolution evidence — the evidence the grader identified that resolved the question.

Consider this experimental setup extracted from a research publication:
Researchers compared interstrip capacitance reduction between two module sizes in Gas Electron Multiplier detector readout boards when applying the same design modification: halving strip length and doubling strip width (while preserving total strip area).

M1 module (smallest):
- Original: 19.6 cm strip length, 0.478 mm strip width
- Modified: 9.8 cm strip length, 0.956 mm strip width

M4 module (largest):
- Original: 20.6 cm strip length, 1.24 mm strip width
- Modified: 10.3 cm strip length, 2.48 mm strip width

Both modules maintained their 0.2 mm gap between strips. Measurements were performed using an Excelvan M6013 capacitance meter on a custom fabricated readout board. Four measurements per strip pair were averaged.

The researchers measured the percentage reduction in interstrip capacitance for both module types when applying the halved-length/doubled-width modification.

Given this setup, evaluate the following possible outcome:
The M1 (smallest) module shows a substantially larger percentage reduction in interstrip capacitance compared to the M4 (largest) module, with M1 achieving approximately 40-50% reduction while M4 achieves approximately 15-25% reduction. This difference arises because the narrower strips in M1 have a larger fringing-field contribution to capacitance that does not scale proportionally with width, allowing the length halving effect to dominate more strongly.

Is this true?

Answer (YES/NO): NO